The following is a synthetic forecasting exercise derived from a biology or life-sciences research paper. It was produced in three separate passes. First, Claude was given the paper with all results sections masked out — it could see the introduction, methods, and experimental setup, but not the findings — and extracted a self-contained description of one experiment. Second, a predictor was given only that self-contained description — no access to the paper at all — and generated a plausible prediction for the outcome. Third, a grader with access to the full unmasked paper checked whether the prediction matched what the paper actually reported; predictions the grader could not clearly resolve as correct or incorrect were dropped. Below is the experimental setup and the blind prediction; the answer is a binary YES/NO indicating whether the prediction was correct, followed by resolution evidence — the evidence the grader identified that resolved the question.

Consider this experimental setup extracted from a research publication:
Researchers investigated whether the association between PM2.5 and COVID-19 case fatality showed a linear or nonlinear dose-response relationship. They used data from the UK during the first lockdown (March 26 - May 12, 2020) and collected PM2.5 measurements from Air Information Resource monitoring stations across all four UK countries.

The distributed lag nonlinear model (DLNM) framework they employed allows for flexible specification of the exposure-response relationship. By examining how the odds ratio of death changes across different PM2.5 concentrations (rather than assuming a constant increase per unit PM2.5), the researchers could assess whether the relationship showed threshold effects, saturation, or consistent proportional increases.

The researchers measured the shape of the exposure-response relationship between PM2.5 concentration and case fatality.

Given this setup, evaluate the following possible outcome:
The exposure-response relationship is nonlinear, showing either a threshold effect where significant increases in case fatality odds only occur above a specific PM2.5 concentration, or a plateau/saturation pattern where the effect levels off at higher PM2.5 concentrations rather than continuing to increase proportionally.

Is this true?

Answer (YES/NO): YES